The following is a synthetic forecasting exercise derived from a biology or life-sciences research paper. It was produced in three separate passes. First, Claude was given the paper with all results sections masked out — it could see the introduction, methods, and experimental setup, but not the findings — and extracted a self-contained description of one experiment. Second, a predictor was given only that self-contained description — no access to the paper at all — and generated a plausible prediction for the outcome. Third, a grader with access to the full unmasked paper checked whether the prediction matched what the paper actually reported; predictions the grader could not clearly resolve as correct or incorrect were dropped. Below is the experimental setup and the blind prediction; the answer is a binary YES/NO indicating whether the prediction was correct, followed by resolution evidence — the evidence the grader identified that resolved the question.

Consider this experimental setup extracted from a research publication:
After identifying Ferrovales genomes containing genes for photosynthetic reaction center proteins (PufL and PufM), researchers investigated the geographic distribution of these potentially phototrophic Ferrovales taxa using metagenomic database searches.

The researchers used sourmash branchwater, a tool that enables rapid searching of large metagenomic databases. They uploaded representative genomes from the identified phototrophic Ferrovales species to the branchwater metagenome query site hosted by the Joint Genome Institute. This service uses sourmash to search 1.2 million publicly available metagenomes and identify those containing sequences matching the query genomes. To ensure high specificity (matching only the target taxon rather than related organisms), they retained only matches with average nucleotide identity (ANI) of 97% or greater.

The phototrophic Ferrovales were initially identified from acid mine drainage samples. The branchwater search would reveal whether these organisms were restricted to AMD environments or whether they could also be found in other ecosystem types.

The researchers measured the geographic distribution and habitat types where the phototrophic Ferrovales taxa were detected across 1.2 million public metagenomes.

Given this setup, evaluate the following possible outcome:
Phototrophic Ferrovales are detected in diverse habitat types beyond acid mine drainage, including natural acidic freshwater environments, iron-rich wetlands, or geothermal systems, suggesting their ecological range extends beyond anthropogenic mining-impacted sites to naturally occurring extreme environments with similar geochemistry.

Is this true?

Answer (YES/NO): NO